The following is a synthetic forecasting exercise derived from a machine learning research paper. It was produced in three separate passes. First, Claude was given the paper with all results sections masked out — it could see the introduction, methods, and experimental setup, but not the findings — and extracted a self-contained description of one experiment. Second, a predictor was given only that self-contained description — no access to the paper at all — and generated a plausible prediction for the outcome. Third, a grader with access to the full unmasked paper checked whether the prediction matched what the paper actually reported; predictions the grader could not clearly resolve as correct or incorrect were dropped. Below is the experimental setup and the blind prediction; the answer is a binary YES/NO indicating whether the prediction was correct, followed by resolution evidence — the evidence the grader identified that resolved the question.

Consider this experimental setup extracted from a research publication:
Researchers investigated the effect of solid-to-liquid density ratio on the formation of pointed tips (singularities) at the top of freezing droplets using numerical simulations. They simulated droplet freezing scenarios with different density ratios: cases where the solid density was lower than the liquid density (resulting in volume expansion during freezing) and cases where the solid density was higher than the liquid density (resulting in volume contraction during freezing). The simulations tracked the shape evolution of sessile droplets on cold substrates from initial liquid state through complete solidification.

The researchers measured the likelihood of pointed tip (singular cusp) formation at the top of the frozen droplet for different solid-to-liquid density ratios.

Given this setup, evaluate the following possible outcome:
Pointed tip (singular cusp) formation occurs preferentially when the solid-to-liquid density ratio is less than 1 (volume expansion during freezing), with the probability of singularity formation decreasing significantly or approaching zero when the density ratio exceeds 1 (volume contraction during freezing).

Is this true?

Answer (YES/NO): YES